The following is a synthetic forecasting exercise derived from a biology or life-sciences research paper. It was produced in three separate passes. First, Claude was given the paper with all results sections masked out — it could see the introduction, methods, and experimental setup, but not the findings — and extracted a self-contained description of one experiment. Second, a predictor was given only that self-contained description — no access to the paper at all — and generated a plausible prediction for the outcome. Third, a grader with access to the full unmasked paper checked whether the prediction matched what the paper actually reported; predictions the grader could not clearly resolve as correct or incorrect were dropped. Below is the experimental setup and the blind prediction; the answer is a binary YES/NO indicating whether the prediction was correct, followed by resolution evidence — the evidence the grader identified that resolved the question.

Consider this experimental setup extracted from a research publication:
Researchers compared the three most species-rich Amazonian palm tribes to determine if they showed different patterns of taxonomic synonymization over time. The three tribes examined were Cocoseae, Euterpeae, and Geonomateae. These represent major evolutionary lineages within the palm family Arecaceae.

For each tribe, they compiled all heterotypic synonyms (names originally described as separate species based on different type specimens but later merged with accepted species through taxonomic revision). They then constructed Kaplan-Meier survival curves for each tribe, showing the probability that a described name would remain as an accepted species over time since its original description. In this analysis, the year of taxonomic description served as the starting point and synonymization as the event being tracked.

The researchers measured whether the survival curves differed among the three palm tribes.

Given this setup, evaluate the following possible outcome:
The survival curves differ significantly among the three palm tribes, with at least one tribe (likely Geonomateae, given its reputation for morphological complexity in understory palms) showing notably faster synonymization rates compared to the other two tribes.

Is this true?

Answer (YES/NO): NO